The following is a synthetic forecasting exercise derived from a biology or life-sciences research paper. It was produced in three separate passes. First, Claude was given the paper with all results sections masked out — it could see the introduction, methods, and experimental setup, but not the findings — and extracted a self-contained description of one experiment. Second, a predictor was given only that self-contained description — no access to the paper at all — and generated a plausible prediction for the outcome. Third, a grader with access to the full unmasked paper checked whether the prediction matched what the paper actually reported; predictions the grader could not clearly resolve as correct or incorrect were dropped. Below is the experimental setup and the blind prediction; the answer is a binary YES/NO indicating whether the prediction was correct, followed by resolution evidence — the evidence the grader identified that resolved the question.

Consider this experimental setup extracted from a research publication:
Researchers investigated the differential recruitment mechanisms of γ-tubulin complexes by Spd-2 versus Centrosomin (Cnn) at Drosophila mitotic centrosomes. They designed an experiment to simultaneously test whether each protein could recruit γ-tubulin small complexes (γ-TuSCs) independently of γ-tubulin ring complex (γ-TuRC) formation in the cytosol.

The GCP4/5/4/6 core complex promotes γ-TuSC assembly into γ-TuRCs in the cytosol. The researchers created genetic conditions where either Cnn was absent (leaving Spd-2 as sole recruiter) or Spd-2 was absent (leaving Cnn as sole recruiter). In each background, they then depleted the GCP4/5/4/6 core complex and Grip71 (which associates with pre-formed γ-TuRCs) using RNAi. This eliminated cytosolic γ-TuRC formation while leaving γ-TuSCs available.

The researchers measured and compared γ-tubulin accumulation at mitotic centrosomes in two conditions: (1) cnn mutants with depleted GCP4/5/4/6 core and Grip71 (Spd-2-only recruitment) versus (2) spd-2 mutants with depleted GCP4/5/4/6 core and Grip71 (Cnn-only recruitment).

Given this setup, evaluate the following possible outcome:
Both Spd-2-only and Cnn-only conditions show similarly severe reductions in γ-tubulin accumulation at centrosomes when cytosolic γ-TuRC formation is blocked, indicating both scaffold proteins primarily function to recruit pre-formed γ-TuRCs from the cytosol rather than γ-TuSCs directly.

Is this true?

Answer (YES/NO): NO